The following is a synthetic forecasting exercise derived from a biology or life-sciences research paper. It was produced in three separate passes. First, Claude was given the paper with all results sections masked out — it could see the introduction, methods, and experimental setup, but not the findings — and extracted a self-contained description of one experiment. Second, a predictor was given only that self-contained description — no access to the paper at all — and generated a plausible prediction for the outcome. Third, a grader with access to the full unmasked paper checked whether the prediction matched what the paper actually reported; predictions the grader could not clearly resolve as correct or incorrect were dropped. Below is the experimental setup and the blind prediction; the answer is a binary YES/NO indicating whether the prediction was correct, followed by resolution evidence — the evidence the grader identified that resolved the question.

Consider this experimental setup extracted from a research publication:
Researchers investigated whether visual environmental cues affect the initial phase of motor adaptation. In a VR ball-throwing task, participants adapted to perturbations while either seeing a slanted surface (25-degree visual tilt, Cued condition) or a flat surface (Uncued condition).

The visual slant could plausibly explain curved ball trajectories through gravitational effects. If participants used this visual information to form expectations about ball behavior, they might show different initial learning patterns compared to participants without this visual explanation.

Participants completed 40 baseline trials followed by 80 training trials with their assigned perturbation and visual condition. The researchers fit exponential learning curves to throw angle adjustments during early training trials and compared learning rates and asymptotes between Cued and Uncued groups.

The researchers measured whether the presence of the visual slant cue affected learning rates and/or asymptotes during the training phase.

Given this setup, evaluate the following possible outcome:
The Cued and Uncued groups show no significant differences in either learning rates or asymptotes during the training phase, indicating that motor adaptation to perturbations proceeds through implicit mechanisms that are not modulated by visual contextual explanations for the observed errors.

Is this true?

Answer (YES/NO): NO